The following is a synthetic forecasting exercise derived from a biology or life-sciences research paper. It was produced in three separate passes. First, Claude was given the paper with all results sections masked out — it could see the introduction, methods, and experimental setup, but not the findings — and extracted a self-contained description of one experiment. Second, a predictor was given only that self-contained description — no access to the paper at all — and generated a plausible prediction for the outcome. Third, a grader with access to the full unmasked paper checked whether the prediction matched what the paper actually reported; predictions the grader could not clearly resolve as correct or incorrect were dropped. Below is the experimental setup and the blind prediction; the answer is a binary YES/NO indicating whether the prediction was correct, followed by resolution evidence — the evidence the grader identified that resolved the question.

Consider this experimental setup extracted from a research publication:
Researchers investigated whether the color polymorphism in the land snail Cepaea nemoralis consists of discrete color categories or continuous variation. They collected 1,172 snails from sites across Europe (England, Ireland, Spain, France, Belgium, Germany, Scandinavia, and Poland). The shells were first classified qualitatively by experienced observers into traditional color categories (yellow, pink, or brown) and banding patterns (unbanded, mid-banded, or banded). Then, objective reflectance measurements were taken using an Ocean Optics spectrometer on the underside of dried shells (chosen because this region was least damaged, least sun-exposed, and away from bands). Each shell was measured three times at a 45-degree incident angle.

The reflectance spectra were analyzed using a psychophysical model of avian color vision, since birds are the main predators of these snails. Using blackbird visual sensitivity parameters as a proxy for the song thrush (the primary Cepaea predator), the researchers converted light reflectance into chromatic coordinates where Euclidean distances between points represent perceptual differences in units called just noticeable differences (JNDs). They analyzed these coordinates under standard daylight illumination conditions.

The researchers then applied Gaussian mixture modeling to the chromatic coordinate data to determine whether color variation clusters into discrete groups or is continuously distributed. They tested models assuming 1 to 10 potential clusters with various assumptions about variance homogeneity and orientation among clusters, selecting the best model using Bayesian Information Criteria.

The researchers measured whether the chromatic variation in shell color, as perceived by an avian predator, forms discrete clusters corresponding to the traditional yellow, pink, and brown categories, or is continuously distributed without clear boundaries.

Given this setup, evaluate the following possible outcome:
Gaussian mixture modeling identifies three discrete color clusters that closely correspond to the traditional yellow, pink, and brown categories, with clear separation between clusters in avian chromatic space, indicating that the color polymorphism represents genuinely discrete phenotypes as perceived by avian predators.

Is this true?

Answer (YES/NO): NO